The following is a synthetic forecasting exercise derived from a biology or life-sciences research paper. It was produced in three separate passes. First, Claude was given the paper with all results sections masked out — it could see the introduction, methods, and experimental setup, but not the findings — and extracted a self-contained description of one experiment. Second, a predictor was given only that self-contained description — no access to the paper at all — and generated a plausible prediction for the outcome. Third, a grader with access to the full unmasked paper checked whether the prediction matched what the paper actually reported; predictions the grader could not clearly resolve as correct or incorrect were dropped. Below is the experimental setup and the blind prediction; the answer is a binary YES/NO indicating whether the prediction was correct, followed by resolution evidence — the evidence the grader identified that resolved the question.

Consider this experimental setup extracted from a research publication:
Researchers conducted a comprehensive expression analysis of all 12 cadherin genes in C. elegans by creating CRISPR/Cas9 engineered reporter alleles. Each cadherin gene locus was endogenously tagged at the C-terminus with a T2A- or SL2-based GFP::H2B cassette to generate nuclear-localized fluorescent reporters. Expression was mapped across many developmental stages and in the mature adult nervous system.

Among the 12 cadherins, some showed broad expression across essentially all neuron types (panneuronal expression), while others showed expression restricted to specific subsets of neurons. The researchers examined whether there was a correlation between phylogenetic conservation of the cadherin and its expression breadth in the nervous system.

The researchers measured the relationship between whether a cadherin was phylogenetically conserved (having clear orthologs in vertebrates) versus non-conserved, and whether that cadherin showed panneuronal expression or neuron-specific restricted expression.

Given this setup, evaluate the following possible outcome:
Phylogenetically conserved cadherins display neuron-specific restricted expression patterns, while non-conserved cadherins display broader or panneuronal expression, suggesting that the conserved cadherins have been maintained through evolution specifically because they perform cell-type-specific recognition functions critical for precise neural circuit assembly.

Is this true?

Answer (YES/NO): NO